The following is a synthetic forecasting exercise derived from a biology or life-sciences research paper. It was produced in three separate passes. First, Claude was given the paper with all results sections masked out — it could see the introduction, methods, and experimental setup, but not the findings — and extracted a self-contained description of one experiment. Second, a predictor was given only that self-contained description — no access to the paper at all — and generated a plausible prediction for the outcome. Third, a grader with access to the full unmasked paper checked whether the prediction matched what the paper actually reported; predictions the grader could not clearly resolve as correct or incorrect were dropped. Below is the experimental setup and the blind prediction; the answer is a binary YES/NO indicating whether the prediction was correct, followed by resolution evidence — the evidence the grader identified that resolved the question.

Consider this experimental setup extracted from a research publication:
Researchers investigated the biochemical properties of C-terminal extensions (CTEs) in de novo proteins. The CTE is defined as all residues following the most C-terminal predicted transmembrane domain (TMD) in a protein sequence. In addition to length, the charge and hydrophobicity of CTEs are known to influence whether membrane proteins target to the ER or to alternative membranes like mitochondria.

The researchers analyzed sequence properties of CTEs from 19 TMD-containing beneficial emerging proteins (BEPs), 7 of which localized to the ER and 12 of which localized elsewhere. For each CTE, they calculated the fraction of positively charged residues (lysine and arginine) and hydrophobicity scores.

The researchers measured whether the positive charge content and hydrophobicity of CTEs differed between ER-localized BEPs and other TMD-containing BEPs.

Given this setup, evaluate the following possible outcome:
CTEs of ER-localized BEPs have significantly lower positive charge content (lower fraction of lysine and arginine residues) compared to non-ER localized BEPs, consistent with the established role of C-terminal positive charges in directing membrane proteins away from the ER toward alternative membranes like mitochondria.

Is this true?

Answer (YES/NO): YES